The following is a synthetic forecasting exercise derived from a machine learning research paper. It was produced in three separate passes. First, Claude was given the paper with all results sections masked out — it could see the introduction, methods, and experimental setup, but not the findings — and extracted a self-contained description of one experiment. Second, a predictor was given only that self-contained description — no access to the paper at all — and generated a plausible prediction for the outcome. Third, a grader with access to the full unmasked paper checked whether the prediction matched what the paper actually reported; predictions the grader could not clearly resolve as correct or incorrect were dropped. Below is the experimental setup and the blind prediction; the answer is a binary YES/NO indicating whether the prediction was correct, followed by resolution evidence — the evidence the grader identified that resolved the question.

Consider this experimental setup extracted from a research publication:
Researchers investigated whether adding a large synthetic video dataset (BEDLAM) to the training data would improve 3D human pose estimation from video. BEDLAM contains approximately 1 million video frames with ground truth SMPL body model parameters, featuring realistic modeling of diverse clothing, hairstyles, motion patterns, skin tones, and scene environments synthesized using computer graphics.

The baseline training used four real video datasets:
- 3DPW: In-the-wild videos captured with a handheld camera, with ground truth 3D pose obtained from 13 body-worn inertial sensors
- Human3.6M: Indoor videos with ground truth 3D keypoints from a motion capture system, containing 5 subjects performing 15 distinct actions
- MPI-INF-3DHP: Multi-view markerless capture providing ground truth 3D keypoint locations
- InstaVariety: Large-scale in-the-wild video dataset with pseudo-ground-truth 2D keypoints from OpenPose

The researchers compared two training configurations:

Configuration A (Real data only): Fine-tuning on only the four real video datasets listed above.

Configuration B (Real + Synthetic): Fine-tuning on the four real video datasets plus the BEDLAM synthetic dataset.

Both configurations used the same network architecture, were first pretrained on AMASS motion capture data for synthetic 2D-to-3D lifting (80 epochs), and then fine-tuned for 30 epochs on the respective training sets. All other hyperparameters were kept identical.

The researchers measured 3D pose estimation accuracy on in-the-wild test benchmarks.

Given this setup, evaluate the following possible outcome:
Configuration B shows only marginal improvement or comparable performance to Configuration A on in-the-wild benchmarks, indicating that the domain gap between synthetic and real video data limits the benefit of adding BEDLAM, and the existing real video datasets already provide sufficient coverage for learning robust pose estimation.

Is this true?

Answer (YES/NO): NO